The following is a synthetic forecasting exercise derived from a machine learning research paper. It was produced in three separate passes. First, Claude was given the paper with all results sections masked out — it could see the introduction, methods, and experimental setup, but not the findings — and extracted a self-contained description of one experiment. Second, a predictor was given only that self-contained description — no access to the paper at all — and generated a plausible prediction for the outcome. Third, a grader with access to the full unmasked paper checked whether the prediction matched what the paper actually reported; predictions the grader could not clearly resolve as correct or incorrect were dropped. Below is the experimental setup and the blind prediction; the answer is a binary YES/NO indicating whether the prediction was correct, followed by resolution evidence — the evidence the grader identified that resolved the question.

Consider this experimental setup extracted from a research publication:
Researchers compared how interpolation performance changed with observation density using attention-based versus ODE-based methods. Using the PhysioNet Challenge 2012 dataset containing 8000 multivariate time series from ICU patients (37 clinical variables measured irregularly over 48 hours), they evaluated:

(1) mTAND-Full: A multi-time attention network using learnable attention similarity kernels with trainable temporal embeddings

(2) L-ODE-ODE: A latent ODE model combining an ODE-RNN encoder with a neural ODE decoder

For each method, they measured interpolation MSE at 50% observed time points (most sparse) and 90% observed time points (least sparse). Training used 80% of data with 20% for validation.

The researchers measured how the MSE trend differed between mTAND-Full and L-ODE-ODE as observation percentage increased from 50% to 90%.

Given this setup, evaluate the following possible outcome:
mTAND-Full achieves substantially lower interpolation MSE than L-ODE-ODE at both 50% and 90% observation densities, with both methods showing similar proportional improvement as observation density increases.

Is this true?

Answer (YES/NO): NO